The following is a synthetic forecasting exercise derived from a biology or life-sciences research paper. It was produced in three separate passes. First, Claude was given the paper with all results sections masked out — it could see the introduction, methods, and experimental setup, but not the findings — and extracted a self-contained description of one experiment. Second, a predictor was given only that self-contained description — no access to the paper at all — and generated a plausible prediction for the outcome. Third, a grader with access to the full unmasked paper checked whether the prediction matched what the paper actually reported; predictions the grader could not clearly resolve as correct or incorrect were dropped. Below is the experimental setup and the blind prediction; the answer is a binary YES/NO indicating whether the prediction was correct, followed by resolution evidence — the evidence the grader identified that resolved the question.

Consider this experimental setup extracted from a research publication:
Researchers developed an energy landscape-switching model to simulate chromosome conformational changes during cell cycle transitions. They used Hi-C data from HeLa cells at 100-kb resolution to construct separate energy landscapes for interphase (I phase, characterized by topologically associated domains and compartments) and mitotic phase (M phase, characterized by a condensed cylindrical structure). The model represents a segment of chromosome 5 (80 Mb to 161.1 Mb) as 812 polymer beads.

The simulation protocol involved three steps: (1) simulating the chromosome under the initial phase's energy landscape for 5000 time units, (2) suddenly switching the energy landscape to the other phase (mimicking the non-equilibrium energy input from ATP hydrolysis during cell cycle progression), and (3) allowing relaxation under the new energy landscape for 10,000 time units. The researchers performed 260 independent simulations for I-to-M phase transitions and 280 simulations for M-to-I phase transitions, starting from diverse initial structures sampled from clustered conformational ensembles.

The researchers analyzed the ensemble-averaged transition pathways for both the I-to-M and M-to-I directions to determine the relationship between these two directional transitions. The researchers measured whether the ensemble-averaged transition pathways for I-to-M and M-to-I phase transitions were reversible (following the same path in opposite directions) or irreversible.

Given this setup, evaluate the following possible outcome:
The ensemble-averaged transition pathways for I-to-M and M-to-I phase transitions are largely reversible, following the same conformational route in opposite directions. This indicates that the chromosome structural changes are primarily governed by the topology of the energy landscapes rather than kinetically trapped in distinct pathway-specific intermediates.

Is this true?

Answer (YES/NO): NO